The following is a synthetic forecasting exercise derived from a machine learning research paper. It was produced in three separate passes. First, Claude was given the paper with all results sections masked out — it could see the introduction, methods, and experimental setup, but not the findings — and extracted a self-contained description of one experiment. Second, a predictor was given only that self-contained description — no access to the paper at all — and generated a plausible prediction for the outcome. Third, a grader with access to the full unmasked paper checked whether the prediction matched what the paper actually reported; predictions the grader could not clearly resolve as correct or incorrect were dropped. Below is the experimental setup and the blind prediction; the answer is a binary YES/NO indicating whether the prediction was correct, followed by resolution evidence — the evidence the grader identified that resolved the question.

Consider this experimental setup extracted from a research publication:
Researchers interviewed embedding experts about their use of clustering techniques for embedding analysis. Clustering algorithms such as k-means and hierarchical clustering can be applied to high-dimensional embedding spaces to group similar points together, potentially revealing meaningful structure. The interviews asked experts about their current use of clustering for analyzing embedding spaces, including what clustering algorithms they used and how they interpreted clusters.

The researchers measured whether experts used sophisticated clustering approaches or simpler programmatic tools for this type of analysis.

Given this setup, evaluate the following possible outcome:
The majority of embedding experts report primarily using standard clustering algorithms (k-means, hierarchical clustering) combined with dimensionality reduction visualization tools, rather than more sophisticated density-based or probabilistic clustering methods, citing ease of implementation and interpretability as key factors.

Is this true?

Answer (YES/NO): NO